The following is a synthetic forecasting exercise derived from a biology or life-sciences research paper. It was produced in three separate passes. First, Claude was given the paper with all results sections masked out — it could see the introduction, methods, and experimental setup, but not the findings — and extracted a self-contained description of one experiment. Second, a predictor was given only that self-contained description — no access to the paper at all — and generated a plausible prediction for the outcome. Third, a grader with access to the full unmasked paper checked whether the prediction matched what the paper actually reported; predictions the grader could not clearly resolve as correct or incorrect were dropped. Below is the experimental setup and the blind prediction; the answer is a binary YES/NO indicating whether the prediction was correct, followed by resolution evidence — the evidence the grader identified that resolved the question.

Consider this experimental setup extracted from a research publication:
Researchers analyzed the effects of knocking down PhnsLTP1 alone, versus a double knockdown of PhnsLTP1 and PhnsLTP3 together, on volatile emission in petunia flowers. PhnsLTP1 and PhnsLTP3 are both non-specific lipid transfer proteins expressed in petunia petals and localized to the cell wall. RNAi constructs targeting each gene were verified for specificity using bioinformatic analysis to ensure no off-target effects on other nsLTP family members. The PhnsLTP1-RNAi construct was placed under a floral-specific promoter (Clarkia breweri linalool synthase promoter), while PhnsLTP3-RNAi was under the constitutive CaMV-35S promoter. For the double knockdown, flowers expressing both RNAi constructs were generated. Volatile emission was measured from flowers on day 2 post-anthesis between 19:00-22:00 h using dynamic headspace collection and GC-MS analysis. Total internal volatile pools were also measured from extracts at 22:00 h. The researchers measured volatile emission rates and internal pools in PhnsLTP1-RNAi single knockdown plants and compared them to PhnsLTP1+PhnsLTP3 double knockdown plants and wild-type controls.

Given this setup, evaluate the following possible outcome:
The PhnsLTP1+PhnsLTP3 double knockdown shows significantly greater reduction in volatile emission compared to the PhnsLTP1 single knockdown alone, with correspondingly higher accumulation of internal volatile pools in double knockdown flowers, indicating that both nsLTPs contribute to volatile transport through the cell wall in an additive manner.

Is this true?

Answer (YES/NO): NO